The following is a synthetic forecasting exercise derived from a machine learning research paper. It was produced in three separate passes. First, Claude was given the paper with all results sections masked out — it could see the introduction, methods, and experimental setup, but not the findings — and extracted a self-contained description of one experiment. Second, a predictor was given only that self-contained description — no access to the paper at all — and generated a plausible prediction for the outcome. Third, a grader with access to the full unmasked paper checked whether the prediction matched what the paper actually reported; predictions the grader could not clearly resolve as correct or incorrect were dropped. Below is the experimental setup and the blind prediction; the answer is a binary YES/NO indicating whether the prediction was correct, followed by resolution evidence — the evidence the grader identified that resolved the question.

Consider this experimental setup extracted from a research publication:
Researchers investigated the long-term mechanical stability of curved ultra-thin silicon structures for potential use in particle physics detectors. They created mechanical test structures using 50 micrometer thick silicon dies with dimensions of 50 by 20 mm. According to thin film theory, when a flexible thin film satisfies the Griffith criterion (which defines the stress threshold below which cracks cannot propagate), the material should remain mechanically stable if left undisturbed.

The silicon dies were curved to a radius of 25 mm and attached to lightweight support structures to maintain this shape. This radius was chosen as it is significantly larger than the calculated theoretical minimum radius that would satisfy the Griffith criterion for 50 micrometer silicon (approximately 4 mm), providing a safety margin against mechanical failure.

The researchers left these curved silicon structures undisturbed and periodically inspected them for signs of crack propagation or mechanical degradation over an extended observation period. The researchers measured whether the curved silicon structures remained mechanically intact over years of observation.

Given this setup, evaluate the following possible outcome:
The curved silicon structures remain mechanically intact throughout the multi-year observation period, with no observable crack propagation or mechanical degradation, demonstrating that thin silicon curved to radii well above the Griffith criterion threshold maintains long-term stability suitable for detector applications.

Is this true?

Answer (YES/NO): YES